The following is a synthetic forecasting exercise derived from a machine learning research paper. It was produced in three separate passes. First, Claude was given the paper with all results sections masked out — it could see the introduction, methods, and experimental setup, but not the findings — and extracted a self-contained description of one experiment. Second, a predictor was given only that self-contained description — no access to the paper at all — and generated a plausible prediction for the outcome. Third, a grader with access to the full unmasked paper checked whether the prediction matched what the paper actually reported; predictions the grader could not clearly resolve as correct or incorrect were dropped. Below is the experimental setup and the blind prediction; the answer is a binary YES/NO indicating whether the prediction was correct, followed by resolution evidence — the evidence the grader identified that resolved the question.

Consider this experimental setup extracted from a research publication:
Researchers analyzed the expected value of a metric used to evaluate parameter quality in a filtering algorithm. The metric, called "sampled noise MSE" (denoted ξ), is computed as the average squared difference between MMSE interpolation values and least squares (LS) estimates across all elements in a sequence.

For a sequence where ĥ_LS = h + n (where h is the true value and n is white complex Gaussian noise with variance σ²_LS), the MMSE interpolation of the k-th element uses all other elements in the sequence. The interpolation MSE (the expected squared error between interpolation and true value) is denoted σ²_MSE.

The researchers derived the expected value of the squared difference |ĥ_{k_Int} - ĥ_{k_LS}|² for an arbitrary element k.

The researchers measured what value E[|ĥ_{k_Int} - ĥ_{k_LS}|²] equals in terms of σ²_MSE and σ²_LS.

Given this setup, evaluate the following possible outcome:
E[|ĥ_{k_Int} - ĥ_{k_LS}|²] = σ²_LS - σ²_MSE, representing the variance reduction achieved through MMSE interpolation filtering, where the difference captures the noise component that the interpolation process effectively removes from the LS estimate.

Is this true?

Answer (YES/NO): NO